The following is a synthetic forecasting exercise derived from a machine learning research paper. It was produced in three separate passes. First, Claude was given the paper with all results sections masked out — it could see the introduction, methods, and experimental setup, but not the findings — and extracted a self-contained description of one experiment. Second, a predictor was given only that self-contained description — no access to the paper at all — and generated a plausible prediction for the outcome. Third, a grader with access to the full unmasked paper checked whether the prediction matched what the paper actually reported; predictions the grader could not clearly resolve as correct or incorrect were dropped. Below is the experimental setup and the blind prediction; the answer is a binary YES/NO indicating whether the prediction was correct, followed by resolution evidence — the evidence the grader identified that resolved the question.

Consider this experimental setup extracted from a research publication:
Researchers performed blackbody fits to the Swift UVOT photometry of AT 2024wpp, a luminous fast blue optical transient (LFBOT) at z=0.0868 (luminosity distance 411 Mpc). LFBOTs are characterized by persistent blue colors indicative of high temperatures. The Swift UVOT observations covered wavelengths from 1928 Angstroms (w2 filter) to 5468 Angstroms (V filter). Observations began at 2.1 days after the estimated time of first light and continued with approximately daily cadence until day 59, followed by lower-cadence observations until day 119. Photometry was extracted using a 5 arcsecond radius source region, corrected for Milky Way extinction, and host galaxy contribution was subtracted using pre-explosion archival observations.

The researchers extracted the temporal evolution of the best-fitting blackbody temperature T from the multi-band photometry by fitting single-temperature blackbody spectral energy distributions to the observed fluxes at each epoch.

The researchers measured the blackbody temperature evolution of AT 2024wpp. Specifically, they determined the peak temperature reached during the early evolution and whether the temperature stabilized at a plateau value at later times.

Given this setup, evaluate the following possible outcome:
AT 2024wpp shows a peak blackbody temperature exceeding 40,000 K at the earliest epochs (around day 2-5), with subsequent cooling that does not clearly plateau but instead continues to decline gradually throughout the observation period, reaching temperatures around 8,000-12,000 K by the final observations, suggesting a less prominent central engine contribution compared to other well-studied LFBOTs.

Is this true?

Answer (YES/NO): NO